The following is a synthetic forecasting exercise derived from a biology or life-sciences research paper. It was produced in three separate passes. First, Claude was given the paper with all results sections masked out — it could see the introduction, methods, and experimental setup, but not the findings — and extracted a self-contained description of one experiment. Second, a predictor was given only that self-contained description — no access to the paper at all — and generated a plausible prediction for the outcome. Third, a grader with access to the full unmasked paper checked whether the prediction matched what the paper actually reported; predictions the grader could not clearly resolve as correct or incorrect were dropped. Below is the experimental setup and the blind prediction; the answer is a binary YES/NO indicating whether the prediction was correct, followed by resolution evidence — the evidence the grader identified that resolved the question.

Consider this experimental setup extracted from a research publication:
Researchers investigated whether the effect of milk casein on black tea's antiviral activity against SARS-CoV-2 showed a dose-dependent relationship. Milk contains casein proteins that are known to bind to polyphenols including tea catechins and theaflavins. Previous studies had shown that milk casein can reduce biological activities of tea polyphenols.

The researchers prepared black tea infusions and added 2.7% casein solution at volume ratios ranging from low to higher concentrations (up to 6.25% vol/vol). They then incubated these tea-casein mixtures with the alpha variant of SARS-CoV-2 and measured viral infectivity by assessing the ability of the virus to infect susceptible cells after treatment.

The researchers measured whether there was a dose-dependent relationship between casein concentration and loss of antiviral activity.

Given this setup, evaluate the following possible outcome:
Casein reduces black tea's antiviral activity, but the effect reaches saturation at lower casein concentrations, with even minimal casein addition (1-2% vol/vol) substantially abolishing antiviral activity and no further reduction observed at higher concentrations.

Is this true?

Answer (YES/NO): NO